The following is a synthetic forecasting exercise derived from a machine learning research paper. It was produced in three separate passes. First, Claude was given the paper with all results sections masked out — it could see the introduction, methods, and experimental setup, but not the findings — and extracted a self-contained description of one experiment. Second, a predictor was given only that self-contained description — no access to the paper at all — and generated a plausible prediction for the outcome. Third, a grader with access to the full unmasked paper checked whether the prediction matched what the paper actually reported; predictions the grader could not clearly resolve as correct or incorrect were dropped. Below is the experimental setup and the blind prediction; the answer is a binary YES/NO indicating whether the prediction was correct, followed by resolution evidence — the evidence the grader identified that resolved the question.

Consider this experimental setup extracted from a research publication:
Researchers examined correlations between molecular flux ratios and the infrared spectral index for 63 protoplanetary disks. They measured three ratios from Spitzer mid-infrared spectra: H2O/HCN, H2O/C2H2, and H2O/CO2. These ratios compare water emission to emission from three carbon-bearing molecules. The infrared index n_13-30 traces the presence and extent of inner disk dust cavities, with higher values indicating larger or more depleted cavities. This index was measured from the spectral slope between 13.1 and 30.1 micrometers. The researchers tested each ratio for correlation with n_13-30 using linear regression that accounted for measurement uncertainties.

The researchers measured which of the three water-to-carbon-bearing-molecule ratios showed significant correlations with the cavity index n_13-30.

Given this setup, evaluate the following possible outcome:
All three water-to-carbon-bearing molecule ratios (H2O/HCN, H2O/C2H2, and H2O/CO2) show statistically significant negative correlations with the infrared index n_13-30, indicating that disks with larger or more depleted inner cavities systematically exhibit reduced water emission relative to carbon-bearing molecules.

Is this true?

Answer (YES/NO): NO